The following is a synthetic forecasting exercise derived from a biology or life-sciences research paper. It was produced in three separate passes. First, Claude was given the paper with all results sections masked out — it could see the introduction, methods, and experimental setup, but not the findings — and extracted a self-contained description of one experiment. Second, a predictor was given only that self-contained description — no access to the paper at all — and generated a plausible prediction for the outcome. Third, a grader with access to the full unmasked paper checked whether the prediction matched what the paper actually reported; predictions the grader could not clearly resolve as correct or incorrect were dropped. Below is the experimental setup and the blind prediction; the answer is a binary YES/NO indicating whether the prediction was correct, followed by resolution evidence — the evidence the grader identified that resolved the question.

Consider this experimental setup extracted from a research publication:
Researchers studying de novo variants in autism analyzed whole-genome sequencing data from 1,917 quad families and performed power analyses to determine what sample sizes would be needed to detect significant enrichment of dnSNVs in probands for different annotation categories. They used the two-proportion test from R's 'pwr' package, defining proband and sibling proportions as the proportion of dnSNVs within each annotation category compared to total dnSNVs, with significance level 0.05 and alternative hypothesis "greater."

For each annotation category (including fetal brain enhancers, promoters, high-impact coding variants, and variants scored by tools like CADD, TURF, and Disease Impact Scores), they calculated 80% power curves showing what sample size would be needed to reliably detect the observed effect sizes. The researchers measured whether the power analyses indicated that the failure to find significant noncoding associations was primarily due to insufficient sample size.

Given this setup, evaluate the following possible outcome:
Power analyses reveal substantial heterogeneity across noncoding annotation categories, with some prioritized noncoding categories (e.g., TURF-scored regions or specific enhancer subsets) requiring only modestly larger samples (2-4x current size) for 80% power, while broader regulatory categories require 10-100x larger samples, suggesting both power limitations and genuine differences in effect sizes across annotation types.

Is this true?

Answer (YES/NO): NO